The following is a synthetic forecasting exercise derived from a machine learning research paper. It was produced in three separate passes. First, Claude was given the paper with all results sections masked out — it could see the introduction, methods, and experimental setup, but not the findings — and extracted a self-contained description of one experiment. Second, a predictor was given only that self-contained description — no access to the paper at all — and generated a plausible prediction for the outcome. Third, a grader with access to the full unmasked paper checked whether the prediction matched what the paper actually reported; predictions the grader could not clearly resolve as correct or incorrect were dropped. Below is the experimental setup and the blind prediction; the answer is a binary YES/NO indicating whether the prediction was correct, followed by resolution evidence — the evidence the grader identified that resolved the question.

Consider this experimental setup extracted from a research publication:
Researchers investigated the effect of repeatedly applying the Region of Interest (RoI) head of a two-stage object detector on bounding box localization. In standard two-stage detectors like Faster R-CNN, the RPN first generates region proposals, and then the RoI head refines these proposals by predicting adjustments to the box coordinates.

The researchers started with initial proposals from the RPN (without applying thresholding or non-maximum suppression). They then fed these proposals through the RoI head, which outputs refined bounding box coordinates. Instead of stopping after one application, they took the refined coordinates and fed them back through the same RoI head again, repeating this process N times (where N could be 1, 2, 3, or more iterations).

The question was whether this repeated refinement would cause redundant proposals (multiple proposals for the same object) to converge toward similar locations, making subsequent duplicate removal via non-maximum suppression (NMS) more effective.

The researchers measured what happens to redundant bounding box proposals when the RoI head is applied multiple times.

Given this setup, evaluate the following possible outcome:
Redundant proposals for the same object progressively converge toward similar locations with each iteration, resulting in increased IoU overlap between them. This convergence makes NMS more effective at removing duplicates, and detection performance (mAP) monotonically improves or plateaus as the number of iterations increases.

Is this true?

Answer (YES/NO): YES